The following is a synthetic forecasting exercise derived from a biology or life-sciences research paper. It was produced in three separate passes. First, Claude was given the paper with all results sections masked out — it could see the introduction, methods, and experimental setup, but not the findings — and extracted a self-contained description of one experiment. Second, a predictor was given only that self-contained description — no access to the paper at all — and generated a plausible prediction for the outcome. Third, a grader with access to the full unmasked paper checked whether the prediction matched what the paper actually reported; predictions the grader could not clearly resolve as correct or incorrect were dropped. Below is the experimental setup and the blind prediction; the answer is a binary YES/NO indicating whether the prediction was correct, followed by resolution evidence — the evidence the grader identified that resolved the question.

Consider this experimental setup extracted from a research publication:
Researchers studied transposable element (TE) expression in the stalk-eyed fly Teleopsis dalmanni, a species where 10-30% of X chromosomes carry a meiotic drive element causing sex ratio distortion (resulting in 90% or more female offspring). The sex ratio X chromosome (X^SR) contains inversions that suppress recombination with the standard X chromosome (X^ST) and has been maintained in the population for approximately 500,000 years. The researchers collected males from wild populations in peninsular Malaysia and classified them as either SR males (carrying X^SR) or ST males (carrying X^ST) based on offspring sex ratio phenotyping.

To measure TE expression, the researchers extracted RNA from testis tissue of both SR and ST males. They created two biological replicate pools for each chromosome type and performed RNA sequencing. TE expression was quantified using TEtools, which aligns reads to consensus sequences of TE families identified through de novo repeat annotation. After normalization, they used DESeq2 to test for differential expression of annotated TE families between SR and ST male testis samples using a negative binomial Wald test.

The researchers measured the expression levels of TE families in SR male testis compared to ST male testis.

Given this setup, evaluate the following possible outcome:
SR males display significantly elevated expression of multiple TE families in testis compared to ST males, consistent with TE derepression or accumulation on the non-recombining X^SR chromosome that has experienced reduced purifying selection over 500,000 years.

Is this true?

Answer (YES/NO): YES